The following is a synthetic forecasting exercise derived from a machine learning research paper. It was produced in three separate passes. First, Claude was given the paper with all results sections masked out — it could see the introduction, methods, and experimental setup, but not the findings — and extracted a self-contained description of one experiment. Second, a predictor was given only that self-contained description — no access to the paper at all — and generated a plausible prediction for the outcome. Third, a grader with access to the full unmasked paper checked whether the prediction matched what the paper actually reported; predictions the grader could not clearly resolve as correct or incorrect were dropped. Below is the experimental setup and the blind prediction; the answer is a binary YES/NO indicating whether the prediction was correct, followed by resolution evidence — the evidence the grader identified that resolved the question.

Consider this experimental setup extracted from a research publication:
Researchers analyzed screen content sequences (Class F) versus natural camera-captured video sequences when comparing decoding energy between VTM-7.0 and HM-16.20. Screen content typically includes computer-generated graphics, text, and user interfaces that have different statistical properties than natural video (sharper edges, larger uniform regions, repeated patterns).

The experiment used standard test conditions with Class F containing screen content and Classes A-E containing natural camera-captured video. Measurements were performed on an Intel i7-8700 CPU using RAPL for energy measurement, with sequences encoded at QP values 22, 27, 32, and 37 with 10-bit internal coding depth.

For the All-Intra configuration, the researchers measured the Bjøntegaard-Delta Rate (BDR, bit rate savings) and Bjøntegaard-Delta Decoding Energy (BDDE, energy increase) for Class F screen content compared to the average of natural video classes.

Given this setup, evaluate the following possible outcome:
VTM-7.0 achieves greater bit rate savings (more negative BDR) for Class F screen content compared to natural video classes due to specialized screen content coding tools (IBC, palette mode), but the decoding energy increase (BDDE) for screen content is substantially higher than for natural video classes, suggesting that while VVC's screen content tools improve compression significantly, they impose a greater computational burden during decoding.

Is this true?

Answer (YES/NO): NO